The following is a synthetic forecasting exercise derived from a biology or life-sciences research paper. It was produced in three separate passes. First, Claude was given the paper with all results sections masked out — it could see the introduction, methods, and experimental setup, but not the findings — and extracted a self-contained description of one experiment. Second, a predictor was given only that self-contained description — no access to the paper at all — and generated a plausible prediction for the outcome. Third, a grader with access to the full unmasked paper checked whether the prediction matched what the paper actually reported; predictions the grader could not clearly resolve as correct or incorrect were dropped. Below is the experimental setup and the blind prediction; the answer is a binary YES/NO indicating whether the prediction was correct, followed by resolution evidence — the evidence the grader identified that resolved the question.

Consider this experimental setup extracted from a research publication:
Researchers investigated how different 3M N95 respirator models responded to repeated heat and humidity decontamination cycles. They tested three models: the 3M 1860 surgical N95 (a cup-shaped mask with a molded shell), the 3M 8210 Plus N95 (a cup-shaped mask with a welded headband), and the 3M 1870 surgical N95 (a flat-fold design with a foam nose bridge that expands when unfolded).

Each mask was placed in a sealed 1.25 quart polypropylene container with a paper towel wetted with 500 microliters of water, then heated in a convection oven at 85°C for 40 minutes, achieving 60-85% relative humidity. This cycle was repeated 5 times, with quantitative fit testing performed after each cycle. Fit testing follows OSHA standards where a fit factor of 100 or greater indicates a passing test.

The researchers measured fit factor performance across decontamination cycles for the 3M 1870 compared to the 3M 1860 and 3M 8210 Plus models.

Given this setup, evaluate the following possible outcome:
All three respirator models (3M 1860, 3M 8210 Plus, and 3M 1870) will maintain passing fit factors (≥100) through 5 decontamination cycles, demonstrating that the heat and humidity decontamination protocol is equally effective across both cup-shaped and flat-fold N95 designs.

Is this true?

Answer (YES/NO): NO